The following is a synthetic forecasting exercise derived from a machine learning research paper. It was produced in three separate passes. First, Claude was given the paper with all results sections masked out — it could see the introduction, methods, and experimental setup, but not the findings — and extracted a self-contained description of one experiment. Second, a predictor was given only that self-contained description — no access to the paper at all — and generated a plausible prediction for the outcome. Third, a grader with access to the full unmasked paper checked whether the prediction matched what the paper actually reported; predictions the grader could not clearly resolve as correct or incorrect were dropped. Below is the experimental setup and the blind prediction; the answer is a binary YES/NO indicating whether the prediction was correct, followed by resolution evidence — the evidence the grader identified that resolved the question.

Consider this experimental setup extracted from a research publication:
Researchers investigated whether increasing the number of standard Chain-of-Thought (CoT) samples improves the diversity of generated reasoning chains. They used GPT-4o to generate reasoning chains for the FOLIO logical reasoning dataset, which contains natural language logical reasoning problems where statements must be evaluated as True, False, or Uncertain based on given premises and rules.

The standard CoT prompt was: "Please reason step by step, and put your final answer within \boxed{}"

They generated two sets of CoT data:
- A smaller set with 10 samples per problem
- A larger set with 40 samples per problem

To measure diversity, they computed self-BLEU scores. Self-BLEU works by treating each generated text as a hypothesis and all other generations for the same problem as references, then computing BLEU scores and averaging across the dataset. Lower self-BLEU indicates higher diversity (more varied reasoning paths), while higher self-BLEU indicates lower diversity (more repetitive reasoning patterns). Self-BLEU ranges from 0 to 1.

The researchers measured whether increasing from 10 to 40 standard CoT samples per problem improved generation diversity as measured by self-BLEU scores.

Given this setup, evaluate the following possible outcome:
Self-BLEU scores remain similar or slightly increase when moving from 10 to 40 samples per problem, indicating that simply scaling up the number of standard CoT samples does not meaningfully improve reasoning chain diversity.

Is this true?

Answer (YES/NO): YES